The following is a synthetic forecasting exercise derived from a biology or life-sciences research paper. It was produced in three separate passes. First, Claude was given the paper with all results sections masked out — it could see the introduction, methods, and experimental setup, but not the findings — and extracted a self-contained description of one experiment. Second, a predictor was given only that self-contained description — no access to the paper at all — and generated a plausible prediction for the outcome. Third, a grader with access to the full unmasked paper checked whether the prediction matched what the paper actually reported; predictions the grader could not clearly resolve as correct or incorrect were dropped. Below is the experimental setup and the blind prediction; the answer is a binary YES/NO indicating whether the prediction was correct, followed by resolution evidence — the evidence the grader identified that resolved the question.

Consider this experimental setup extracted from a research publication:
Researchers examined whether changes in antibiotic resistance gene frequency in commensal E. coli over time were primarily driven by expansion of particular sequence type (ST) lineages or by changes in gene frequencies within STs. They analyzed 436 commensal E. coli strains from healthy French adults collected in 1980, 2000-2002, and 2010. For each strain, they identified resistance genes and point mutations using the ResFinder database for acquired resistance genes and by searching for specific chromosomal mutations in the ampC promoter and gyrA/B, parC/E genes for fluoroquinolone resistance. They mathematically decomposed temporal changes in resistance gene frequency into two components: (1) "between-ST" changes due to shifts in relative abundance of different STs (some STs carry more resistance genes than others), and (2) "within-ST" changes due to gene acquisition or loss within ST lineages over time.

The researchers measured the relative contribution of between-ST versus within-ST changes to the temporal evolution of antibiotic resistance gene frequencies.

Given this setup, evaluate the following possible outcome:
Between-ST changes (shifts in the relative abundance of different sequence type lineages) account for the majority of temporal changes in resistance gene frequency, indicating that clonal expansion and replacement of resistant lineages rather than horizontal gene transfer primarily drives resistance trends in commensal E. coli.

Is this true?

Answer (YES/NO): NO